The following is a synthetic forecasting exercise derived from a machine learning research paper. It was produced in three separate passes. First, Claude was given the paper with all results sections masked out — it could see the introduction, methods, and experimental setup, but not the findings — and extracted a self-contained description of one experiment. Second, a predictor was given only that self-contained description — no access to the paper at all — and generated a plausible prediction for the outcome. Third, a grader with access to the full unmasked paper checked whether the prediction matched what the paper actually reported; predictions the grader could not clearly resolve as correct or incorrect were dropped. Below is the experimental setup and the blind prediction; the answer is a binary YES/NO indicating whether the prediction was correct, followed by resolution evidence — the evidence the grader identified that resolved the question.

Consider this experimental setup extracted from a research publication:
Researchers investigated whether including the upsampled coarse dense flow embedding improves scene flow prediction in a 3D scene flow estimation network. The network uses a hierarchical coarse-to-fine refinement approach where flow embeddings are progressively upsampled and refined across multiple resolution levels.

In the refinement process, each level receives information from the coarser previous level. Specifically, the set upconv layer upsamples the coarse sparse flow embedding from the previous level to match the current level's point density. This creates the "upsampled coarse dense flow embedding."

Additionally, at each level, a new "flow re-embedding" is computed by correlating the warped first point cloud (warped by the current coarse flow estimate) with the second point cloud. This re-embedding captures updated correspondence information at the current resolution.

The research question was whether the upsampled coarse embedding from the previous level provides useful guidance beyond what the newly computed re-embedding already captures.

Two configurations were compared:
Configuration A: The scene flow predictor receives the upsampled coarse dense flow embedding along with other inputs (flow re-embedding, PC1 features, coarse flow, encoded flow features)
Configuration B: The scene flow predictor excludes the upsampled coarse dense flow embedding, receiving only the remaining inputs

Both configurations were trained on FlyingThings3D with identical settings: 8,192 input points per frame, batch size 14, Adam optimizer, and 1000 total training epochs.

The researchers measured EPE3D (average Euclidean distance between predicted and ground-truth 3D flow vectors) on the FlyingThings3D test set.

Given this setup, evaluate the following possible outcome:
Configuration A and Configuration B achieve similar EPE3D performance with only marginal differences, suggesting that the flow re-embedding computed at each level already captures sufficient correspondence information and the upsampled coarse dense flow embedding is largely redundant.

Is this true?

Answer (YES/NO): NO